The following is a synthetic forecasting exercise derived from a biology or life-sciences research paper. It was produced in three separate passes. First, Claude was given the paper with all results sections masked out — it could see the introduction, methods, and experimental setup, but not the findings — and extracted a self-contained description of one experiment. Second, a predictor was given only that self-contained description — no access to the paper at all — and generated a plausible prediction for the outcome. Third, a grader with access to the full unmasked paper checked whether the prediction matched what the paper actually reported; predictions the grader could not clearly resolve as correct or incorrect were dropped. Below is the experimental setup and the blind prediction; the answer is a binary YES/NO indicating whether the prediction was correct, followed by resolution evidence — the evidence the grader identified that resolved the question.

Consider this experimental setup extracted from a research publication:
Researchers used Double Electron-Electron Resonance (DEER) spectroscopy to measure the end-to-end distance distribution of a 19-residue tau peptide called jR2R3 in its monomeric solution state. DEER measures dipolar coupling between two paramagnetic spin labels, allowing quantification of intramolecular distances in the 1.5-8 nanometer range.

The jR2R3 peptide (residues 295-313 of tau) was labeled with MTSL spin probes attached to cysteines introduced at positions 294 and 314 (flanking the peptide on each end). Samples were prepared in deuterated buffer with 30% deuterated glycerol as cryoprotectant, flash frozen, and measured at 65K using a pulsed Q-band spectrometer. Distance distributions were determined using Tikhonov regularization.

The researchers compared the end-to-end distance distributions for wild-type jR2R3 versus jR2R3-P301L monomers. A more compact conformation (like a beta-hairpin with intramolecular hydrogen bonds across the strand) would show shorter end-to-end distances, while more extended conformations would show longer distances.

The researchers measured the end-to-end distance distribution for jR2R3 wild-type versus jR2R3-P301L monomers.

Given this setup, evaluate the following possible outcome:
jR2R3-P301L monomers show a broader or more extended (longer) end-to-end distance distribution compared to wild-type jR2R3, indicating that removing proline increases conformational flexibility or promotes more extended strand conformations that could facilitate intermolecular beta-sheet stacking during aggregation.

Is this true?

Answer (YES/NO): NO